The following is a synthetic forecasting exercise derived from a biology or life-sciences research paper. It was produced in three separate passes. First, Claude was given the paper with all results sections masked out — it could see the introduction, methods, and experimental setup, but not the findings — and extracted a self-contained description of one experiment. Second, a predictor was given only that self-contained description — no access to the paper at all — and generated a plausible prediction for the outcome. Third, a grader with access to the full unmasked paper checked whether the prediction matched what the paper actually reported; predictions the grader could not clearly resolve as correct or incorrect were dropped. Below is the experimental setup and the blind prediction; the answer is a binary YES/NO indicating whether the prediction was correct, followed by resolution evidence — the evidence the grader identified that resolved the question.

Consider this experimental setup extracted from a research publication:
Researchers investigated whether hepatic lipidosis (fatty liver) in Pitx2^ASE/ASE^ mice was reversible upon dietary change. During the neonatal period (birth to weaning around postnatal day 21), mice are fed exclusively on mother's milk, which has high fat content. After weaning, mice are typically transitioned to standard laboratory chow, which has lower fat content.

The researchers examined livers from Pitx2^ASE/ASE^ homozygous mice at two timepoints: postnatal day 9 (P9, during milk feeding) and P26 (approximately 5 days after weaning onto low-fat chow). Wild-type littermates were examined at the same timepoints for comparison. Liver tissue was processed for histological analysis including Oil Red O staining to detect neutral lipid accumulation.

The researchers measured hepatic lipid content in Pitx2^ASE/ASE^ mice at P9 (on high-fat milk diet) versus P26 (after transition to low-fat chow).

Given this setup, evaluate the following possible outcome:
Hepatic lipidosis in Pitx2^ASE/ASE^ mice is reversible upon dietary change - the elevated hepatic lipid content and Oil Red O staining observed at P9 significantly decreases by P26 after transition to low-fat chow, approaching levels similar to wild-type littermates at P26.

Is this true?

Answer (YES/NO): NO